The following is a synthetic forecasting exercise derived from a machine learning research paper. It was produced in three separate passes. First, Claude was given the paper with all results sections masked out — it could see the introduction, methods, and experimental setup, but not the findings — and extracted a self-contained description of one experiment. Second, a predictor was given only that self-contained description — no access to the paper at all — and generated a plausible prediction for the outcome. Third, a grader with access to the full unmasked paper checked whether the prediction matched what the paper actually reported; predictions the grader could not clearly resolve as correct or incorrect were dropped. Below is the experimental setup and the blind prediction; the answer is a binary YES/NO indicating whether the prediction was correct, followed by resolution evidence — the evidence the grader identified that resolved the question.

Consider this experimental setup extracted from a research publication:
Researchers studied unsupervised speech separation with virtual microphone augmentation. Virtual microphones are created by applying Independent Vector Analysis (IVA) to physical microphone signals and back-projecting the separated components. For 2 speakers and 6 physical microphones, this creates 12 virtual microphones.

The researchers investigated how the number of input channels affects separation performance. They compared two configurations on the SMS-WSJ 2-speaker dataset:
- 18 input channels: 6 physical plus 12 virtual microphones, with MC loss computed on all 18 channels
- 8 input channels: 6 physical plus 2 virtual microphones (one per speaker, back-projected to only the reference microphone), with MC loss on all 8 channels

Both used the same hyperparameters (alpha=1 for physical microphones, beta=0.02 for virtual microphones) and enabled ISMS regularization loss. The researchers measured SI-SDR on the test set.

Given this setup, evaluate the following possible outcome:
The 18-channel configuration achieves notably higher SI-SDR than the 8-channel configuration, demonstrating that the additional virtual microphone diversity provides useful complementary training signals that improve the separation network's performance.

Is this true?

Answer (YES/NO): YES